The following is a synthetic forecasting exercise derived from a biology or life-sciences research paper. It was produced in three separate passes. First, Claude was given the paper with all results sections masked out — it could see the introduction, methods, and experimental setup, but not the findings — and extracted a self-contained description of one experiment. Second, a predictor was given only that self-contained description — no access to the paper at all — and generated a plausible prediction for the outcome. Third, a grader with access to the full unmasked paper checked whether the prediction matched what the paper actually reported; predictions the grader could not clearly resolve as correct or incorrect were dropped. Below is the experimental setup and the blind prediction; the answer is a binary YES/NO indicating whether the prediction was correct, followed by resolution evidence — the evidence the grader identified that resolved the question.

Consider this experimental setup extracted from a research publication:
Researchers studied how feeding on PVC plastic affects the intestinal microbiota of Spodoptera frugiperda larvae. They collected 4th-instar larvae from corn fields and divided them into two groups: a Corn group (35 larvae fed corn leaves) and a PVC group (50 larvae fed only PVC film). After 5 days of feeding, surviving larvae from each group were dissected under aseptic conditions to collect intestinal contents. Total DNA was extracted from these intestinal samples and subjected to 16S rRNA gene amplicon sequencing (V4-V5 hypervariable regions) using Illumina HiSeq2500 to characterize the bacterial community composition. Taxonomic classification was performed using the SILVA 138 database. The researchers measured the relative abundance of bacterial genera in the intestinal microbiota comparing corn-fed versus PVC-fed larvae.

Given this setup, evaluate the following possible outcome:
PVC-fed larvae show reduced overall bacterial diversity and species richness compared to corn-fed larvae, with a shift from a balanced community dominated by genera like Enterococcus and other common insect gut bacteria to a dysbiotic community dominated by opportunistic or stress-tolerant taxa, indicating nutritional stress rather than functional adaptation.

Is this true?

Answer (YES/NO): NO